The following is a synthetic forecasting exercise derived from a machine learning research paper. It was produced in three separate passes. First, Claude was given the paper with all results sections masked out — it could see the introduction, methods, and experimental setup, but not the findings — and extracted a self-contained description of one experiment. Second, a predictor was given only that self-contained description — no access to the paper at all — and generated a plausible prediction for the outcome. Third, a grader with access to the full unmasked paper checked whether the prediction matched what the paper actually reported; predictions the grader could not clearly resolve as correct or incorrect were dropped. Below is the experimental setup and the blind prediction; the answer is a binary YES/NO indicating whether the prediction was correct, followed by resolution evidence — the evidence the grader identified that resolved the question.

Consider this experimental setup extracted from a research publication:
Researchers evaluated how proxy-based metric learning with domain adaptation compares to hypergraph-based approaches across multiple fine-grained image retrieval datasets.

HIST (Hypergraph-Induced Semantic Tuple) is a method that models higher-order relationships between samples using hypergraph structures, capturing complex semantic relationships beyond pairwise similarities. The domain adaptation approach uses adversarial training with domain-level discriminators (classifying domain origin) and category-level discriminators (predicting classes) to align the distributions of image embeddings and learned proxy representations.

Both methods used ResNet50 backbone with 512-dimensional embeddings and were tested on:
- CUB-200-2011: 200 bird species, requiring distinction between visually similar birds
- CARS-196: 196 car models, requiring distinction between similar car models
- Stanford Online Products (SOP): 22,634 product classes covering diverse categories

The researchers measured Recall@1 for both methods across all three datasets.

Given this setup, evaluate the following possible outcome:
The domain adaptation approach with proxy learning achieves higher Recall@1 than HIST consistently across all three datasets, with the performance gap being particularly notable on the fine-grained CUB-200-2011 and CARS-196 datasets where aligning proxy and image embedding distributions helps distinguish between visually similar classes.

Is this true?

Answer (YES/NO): NO